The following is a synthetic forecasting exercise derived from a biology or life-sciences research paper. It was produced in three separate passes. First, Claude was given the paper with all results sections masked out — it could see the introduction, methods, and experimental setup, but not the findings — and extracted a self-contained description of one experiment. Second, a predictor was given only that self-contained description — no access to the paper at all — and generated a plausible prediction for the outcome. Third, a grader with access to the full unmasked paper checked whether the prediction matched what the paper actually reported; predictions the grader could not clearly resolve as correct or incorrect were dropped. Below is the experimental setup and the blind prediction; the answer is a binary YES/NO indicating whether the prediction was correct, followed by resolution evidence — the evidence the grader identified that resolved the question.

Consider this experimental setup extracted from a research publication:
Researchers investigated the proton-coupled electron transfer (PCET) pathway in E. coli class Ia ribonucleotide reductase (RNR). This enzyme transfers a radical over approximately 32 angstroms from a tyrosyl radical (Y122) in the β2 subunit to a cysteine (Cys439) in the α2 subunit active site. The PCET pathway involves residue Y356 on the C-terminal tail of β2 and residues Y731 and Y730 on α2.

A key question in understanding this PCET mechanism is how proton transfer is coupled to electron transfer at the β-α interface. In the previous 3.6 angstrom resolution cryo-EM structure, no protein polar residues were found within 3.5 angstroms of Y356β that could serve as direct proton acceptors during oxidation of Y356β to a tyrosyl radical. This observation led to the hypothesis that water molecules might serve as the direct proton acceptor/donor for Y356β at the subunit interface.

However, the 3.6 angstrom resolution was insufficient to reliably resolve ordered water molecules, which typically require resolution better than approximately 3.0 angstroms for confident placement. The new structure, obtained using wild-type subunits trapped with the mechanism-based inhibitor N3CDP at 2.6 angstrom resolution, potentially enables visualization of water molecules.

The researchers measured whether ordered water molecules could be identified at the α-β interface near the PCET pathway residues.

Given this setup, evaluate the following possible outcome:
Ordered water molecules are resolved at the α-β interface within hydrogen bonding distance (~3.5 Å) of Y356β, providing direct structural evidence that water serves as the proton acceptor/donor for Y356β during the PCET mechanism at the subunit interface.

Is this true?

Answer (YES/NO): YES